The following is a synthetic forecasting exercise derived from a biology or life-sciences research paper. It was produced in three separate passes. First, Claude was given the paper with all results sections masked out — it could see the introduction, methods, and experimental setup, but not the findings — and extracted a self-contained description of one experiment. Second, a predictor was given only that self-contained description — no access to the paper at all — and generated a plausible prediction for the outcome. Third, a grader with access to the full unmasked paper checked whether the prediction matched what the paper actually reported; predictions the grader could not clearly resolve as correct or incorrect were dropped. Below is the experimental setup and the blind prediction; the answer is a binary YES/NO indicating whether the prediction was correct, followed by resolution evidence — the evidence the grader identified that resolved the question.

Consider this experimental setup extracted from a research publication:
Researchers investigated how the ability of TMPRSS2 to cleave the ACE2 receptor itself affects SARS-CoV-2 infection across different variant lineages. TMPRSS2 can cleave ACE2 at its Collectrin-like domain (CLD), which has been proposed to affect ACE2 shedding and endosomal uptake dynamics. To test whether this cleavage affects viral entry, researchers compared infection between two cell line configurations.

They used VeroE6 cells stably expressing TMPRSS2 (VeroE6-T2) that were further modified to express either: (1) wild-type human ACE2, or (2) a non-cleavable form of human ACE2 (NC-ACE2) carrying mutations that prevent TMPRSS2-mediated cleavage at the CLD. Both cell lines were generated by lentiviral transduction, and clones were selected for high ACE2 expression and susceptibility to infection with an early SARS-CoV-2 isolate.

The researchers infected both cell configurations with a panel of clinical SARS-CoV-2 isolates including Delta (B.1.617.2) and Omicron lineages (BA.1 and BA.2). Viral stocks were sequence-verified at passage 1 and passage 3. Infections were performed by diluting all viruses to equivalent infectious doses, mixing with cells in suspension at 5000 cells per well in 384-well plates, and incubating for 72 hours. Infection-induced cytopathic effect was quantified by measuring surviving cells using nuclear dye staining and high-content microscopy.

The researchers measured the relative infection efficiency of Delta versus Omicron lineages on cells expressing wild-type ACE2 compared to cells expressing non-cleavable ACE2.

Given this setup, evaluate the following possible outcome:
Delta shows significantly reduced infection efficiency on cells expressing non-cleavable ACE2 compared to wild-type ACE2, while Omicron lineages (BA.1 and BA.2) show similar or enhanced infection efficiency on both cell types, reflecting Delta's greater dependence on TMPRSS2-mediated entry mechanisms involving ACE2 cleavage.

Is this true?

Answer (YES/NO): NO